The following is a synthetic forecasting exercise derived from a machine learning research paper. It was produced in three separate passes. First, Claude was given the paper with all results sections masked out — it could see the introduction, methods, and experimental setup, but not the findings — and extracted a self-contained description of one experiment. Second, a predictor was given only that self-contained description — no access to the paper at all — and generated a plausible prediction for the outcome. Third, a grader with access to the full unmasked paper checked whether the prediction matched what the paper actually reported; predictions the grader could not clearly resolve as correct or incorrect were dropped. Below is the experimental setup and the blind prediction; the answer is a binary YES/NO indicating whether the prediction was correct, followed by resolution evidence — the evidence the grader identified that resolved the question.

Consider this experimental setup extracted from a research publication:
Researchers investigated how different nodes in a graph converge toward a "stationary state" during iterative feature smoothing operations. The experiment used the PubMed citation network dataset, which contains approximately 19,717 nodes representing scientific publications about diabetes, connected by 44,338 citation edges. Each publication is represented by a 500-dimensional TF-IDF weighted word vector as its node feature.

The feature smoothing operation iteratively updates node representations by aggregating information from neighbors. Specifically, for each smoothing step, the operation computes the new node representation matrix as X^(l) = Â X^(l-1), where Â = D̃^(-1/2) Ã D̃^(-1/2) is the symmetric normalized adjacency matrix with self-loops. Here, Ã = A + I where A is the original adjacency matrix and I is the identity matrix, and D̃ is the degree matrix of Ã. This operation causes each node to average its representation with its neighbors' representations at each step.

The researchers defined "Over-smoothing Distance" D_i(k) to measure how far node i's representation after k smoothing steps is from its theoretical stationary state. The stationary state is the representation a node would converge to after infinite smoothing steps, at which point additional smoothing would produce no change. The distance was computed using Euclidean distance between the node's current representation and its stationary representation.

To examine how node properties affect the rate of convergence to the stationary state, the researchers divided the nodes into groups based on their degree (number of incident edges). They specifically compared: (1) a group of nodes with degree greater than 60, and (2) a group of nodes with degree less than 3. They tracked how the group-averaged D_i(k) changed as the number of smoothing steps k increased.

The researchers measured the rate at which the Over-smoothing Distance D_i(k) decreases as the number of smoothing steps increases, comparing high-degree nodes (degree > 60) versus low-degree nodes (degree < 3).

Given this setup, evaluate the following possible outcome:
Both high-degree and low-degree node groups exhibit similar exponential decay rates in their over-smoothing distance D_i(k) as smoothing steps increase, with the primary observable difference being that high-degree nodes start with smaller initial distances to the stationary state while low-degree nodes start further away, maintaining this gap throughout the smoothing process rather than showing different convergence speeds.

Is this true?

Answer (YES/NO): NO